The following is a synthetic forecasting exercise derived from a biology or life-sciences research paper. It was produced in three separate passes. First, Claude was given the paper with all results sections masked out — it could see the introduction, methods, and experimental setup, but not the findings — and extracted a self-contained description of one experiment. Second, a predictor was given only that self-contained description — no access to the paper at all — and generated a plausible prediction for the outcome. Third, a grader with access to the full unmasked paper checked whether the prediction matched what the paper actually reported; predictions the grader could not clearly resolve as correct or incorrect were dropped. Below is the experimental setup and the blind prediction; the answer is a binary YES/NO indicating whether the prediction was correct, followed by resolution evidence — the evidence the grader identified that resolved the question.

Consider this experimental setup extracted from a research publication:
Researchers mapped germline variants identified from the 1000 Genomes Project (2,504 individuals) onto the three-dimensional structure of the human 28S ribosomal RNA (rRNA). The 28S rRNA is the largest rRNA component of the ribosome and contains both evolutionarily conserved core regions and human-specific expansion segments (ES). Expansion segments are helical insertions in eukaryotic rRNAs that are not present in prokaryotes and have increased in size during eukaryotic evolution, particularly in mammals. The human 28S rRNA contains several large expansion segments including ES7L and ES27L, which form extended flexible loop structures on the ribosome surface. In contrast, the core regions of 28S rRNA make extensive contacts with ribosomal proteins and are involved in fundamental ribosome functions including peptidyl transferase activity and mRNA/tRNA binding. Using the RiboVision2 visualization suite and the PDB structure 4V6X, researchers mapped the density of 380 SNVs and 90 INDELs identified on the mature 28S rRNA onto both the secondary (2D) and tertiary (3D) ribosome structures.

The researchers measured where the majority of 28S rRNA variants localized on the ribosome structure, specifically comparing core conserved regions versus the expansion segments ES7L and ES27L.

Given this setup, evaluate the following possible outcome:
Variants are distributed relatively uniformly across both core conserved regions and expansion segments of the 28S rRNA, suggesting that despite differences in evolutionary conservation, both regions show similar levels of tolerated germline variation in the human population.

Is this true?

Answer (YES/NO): NO